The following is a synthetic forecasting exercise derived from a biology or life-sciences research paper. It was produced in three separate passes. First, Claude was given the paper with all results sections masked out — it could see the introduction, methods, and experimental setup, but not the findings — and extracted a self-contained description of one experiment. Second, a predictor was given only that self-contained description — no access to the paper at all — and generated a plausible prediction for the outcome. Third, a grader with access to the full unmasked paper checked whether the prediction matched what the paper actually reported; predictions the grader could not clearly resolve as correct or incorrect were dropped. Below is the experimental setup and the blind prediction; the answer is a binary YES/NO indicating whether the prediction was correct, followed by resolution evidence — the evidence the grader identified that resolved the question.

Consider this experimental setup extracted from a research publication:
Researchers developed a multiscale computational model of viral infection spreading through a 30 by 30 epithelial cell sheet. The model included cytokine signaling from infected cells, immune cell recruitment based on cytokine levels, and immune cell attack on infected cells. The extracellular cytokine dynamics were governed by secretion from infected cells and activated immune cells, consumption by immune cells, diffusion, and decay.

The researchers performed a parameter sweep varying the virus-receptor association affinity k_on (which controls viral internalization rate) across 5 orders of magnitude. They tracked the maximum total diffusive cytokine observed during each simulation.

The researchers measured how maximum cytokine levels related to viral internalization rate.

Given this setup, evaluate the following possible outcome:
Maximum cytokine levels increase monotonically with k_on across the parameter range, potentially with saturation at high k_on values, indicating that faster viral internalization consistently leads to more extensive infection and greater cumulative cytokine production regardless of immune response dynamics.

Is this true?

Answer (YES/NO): NO